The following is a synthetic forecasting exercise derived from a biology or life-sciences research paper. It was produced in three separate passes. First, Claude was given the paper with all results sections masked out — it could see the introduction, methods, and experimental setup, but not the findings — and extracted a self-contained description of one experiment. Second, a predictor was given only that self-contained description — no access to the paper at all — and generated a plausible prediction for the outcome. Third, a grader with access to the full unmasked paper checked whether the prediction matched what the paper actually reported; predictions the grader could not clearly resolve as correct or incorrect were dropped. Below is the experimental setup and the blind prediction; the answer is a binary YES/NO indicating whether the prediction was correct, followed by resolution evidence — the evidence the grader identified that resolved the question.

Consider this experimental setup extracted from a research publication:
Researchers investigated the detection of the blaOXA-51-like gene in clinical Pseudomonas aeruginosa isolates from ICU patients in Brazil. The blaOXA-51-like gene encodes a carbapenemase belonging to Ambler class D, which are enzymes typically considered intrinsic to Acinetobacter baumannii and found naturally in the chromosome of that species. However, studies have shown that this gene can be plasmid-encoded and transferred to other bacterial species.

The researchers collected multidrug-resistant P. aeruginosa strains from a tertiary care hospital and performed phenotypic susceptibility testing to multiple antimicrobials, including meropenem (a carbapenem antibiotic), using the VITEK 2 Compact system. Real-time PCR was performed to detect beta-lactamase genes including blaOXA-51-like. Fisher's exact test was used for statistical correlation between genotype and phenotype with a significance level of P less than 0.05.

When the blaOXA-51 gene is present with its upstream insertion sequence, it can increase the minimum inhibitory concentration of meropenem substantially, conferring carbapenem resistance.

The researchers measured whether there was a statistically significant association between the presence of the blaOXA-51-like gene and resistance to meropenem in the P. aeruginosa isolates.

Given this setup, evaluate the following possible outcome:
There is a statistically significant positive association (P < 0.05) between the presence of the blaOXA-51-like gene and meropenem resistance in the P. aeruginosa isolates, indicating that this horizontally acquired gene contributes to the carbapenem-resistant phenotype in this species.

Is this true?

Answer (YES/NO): YES